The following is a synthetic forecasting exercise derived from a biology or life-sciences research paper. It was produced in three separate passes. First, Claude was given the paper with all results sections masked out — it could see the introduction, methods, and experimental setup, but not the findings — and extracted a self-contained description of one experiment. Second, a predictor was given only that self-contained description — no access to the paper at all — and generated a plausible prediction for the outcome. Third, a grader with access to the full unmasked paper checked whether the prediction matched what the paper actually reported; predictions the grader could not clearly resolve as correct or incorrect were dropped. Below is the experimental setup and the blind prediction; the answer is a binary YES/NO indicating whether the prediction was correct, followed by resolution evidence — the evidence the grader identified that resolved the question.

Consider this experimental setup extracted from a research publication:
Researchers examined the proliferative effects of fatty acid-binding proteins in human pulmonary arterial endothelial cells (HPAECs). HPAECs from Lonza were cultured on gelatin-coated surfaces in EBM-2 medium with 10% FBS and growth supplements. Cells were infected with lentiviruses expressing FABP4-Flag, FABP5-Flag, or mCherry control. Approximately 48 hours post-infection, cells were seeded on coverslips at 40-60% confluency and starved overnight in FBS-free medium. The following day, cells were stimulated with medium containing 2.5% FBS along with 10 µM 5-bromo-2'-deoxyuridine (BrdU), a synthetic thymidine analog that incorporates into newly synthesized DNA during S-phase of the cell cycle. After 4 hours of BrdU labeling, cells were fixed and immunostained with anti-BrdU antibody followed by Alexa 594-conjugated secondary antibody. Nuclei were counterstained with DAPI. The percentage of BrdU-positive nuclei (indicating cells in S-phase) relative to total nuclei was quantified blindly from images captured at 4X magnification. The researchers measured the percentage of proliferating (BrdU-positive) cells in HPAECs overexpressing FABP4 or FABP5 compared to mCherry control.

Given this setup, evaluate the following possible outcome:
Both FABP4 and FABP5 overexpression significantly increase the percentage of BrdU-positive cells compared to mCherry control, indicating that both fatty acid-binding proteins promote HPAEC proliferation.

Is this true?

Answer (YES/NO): YES